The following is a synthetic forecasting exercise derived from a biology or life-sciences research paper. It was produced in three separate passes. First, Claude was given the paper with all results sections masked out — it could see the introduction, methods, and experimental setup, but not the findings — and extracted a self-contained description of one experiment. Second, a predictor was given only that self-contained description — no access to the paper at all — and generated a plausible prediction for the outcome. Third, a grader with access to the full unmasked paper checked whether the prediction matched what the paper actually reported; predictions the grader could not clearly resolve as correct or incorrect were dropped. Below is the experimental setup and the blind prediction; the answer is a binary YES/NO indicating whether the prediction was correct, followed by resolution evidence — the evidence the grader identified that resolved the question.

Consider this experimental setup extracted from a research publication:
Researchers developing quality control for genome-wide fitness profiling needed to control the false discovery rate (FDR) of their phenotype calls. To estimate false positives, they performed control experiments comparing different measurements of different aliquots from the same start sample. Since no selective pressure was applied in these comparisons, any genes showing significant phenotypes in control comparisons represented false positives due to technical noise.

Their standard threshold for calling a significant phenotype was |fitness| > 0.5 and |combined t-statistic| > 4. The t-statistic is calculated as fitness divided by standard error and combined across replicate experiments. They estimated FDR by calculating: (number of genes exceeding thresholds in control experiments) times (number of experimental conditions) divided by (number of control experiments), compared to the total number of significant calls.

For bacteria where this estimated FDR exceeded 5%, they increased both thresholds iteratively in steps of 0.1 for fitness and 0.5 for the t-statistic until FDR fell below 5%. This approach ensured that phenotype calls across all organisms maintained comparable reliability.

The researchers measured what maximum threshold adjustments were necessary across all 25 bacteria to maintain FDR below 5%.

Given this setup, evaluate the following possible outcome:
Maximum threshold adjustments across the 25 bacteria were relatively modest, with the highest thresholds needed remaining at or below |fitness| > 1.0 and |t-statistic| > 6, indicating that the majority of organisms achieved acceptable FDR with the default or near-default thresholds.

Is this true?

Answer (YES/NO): YES